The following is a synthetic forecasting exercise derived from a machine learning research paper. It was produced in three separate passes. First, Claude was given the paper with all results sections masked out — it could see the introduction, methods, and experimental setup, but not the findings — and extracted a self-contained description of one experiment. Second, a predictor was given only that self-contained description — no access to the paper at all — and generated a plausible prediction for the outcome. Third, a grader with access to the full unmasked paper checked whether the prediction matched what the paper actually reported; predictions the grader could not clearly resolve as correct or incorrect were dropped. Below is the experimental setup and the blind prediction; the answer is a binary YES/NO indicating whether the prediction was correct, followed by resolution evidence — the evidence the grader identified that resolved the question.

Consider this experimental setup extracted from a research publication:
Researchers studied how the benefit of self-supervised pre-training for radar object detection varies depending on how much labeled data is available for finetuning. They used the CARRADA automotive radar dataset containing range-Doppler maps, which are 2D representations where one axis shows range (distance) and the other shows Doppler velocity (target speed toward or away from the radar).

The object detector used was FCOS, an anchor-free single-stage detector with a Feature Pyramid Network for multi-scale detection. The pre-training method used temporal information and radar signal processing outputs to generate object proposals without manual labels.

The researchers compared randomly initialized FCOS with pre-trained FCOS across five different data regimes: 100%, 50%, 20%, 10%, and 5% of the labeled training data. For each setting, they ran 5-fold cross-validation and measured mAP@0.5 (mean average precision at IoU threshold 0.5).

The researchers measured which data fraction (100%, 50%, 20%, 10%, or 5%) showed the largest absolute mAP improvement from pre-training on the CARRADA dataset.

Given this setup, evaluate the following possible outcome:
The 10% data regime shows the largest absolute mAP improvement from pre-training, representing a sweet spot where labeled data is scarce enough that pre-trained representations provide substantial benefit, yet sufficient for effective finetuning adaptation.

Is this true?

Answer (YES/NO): NO